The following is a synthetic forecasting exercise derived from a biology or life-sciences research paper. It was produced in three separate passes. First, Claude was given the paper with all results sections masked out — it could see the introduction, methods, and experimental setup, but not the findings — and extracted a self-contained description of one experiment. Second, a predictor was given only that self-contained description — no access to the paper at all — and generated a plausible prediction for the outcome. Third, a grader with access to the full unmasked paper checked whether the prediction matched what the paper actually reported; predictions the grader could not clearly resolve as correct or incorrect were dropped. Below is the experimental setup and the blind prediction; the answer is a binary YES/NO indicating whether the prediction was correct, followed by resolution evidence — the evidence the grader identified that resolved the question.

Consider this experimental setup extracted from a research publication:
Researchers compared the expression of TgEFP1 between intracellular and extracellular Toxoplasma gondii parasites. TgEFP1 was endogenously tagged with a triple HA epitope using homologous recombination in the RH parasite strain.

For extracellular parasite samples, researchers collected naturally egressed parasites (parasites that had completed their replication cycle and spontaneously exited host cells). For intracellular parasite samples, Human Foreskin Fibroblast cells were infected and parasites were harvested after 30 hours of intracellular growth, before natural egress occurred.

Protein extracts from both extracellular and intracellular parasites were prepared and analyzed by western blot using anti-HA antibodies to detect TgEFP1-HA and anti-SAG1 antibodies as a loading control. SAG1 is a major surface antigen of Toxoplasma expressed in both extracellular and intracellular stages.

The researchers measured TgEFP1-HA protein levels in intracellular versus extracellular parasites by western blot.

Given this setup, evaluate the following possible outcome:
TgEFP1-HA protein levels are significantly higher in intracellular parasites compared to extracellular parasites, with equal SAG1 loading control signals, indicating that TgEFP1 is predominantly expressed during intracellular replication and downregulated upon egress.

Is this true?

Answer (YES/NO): NO